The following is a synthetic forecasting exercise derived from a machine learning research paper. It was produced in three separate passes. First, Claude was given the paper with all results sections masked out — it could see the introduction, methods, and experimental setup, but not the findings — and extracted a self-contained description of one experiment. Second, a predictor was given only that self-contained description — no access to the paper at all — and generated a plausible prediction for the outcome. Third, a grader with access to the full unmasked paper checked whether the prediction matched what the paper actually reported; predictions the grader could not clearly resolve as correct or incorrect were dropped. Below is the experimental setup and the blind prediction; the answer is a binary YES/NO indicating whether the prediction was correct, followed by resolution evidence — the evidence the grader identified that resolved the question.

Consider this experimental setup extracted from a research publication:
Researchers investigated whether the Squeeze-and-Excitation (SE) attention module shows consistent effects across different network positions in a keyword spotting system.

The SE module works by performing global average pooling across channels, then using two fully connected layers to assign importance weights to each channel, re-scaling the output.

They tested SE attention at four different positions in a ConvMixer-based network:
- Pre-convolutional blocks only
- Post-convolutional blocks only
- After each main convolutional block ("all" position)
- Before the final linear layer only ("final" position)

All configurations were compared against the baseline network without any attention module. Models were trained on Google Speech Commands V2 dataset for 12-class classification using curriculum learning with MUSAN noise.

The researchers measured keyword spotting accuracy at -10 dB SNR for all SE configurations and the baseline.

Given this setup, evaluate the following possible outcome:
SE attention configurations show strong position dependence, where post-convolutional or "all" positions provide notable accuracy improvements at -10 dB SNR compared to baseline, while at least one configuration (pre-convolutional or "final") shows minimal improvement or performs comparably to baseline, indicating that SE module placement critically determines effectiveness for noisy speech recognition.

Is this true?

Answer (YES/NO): NO